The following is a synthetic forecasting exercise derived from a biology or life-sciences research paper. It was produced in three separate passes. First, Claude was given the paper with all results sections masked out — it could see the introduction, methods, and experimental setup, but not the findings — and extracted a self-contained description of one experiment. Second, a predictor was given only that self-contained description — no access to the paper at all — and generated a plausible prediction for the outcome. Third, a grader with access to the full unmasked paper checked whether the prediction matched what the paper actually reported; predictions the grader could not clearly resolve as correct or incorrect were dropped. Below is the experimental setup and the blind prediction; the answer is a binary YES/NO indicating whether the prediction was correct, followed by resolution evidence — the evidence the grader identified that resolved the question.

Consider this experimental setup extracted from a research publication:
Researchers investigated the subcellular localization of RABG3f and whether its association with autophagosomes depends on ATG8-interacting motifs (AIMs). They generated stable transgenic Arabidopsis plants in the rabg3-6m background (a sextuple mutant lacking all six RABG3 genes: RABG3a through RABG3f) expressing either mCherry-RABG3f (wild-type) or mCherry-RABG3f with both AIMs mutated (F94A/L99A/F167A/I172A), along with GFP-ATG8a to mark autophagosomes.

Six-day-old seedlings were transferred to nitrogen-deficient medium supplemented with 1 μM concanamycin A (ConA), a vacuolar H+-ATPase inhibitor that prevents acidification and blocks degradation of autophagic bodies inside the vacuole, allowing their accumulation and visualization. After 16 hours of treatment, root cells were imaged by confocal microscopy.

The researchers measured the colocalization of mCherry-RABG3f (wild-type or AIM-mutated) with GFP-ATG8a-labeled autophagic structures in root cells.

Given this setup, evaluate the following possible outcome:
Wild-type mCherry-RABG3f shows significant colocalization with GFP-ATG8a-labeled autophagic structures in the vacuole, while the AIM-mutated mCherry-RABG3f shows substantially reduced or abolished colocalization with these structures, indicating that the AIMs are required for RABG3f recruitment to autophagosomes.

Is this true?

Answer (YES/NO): YES